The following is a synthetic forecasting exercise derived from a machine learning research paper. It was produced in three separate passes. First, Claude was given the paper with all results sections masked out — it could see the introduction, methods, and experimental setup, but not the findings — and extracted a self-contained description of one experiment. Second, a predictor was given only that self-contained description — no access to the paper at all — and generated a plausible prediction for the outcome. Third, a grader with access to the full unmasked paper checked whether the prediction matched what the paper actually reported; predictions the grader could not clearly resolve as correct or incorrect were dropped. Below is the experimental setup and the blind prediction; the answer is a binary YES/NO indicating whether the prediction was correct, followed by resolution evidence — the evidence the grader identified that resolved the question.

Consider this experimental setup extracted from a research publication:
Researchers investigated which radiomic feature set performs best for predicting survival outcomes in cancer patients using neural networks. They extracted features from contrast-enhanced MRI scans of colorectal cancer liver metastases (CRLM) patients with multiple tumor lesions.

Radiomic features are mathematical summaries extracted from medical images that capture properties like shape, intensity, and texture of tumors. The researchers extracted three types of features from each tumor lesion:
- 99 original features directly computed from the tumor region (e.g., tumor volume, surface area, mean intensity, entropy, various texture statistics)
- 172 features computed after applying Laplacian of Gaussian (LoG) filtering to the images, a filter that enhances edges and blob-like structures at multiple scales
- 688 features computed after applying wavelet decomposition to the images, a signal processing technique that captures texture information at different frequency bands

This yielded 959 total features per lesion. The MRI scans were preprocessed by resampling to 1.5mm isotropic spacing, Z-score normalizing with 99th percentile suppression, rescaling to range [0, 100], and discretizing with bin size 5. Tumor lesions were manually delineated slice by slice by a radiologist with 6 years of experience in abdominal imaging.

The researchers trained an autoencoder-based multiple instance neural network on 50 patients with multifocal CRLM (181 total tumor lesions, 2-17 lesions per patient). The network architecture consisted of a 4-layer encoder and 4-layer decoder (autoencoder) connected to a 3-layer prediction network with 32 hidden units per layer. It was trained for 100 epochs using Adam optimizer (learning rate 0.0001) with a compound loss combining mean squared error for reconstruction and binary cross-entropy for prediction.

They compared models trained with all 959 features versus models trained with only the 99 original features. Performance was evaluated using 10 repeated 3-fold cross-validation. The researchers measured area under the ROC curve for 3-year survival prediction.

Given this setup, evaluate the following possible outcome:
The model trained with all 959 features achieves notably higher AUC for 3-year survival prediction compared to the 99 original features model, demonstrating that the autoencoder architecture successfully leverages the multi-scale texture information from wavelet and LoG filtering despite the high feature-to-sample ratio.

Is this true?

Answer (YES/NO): NO